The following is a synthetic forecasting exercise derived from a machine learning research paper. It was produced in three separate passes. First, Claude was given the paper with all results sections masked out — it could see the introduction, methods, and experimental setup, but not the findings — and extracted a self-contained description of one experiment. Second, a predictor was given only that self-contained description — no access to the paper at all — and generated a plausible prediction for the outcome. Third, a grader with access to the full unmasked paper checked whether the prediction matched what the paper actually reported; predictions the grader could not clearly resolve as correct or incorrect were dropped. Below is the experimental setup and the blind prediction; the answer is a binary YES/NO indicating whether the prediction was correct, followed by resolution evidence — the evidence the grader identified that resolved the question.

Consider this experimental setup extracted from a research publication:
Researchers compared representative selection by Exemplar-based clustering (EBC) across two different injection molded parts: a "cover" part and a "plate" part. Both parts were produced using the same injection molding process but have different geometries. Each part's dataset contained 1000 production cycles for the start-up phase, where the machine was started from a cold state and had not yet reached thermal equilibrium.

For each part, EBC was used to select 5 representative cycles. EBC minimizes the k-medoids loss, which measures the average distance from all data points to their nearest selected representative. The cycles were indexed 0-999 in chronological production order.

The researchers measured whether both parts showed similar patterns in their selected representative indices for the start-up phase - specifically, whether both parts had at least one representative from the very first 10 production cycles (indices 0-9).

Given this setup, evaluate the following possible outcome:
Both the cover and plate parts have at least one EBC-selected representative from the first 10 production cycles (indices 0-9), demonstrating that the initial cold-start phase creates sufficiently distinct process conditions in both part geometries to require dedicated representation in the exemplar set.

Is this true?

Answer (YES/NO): YES